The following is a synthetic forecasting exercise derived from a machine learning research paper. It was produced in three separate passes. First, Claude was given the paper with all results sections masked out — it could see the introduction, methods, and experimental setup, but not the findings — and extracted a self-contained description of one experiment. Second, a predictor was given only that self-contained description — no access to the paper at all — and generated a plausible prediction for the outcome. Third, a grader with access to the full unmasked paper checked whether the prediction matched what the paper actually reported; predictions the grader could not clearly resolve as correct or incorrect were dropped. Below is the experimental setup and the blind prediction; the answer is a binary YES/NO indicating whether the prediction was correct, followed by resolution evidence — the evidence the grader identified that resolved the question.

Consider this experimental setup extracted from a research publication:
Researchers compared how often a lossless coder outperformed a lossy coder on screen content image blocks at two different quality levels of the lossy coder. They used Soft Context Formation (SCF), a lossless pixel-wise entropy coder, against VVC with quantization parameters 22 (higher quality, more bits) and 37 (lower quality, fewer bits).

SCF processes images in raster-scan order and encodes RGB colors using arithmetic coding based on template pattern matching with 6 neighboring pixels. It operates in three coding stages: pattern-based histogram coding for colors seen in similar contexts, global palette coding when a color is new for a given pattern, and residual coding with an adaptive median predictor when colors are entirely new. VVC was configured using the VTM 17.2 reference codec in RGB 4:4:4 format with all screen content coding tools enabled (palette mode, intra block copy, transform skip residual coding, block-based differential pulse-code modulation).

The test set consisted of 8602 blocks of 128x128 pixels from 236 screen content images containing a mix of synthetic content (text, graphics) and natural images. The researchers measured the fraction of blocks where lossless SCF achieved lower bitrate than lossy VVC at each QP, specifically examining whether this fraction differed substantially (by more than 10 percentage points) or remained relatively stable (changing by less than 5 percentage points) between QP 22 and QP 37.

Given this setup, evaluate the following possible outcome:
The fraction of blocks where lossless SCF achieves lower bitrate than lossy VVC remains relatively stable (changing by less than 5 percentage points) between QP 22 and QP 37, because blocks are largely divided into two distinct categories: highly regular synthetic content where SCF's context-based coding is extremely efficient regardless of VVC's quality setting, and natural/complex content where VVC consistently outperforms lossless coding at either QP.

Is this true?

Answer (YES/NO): NO